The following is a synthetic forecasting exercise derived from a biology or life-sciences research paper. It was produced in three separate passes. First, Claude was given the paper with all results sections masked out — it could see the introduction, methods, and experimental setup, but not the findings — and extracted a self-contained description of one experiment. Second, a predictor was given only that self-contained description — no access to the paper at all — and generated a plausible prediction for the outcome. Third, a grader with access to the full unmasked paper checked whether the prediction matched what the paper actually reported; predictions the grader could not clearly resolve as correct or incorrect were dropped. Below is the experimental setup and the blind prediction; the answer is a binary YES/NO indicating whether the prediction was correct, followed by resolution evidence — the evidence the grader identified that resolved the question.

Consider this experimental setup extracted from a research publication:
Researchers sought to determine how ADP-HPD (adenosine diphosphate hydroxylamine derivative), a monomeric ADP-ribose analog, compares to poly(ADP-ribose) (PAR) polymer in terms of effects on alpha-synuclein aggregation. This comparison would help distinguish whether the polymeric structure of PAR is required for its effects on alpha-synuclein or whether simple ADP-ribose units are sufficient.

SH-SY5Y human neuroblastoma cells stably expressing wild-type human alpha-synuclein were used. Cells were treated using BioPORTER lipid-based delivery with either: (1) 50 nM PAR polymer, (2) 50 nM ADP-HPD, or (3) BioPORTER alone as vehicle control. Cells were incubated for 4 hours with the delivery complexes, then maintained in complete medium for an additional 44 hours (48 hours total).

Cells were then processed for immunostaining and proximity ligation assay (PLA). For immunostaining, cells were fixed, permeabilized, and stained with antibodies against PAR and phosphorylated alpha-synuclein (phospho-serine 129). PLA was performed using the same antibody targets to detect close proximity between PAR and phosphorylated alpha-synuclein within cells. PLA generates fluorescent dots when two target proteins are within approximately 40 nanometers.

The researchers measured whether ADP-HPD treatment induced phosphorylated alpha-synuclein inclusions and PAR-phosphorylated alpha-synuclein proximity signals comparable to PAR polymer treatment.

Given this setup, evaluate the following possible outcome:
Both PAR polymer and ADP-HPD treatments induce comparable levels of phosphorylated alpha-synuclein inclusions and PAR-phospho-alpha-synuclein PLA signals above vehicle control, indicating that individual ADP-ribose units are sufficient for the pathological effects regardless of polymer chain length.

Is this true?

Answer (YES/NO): NO